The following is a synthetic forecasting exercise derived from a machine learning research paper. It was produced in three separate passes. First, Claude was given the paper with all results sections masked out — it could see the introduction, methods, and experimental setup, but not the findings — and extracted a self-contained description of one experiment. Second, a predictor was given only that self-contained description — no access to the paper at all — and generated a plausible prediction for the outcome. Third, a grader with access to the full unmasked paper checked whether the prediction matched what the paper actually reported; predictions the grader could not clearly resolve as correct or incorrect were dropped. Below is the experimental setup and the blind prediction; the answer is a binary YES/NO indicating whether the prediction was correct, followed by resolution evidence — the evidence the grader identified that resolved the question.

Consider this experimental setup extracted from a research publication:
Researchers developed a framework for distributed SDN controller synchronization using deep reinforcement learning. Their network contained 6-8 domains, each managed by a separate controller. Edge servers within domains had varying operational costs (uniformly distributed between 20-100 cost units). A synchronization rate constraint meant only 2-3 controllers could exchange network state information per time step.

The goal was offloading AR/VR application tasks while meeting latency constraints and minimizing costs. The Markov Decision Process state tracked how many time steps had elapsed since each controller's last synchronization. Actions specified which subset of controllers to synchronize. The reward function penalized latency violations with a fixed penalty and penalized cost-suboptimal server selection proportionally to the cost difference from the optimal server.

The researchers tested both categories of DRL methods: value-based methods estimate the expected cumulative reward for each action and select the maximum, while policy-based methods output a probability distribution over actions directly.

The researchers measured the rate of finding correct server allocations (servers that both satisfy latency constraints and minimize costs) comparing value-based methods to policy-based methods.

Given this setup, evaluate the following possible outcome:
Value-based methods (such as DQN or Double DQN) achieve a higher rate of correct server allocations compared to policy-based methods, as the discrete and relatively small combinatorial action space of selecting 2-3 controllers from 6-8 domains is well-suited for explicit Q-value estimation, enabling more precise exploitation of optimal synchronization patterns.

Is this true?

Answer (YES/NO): YES